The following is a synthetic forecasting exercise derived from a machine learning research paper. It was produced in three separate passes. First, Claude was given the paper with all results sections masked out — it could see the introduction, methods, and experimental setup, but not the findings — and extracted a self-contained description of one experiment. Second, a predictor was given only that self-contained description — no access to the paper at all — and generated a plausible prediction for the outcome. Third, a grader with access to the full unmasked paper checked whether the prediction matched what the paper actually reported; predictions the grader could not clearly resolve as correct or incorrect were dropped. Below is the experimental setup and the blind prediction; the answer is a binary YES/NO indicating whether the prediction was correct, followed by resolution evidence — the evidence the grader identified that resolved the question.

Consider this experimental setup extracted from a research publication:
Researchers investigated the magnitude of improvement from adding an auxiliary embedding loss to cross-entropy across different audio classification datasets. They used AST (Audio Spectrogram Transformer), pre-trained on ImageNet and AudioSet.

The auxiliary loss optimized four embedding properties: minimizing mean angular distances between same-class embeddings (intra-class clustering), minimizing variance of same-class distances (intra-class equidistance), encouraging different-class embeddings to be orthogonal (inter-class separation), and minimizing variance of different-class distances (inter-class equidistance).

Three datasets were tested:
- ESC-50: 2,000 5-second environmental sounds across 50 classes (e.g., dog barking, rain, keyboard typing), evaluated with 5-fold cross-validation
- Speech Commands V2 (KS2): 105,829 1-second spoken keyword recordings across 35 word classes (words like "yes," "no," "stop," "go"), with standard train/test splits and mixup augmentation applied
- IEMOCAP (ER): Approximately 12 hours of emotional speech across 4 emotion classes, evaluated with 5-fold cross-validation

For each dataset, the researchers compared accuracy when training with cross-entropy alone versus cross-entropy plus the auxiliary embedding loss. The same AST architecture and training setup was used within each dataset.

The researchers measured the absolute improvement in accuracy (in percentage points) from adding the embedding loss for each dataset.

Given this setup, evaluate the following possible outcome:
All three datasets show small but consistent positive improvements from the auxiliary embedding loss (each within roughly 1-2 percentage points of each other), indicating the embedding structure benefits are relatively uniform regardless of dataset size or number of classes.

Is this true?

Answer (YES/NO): NO